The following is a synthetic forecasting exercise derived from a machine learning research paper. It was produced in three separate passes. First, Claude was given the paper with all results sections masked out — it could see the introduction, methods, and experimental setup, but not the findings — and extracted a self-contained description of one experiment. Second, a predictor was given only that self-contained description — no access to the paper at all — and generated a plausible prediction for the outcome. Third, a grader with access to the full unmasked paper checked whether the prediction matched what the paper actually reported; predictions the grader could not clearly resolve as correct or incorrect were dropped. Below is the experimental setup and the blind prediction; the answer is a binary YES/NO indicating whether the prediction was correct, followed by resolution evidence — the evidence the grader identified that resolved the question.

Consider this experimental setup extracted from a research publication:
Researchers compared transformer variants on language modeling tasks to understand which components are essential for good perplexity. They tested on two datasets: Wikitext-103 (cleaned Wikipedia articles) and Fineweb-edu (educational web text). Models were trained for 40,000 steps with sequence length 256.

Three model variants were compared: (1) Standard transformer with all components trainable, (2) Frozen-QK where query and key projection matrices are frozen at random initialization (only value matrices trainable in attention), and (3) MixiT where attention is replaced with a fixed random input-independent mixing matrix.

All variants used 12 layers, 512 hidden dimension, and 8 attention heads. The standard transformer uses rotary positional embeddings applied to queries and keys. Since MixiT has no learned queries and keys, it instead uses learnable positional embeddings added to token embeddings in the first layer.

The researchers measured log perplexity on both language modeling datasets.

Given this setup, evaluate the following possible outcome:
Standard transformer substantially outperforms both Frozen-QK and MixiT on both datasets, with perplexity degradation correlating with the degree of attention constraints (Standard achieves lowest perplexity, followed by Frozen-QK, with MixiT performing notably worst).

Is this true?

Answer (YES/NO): NO